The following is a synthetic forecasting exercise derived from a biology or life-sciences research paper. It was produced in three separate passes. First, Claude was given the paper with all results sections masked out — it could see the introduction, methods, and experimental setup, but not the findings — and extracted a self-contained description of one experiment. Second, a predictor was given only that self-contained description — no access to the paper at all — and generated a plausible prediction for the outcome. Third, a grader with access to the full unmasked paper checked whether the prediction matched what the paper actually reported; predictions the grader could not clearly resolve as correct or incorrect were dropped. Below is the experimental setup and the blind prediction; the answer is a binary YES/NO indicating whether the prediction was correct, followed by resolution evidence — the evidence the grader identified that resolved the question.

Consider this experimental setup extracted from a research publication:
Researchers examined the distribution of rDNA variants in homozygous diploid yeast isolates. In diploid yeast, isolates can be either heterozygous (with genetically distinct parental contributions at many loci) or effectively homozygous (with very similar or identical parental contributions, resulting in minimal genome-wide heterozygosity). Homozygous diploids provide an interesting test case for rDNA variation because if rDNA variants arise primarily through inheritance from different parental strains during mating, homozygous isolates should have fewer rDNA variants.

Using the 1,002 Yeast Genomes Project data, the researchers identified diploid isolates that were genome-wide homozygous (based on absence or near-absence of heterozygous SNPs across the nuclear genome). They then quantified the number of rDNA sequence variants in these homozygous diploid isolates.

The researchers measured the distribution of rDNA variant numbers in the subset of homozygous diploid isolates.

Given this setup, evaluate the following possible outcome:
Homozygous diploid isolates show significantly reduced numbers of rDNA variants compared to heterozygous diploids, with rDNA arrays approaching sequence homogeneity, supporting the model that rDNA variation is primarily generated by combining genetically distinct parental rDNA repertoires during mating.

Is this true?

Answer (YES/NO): NO